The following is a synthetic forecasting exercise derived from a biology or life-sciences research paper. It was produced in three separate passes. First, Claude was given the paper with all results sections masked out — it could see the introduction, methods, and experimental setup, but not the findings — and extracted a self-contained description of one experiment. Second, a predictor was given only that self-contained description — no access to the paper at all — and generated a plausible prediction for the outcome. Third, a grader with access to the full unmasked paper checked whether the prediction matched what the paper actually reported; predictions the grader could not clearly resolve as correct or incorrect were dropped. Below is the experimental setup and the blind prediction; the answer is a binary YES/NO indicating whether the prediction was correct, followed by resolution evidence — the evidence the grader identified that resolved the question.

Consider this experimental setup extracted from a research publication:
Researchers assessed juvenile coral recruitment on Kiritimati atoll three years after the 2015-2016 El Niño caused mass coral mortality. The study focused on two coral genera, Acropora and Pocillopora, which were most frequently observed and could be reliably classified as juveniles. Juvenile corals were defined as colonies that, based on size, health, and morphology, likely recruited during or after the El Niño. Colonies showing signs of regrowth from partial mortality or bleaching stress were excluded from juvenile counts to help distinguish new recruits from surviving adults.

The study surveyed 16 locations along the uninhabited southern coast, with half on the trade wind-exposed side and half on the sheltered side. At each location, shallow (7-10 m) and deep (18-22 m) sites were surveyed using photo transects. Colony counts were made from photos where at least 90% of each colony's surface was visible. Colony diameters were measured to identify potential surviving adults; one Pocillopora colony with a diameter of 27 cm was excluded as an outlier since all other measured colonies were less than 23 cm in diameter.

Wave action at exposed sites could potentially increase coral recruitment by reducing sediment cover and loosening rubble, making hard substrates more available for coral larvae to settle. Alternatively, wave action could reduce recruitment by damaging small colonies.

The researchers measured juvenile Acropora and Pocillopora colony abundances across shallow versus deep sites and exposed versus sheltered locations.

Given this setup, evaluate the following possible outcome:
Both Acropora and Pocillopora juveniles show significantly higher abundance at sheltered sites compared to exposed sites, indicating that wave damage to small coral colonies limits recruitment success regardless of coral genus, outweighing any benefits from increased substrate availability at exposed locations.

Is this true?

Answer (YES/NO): NO